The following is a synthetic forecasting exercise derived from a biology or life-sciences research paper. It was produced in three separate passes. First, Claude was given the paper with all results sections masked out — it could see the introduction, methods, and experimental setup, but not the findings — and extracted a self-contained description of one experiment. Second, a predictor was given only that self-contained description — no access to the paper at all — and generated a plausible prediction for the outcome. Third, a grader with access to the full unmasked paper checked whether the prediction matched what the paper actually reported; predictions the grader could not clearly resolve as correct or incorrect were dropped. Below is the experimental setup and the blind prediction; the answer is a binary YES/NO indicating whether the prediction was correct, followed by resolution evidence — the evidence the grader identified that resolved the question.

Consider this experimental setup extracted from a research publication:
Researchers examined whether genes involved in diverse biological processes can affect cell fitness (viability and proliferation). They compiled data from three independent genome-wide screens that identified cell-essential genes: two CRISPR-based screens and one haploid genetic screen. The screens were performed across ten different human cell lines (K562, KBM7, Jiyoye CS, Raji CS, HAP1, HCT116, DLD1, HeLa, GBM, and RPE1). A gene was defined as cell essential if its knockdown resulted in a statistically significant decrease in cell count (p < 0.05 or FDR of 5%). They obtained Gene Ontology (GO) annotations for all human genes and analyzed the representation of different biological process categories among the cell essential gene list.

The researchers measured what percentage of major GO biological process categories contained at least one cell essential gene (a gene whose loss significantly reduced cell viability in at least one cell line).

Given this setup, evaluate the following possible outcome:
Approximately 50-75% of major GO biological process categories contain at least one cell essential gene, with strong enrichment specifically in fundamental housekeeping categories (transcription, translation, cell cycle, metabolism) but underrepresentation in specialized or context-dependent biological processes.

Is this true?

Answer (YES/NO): NO